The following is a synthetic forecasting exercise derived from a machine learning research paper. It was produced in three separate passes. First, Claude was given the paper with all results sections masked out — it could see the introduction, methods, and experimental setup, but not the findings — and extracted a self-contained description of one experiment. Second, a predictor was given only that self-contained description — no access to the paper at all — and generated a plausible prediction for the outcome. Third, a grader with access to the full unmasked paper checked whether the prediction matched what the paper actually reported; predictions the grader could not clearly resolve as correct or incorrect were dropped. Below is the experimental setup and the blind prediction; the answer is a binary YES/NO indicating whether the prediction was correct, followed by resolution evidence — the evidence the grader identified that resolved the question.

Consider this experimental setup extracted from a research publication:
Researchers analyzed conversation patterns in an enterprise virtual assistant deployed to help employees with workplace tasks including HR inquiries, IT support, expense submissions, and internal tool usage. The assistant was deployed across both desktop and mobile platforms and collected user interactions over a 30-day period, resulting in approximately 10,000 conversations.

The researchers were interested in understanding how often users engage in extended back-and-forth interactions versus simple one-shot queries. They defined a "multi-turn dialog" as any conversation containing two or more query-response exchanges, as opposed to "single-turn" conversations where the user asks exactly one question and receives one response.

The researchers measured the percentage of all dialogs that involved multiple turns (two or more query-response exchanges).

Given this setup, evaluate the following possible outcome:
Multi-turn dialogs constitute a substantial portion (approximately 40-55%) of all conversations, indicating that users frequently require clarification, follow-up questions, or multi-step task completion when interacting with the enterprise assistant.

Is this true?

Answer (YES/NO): NO